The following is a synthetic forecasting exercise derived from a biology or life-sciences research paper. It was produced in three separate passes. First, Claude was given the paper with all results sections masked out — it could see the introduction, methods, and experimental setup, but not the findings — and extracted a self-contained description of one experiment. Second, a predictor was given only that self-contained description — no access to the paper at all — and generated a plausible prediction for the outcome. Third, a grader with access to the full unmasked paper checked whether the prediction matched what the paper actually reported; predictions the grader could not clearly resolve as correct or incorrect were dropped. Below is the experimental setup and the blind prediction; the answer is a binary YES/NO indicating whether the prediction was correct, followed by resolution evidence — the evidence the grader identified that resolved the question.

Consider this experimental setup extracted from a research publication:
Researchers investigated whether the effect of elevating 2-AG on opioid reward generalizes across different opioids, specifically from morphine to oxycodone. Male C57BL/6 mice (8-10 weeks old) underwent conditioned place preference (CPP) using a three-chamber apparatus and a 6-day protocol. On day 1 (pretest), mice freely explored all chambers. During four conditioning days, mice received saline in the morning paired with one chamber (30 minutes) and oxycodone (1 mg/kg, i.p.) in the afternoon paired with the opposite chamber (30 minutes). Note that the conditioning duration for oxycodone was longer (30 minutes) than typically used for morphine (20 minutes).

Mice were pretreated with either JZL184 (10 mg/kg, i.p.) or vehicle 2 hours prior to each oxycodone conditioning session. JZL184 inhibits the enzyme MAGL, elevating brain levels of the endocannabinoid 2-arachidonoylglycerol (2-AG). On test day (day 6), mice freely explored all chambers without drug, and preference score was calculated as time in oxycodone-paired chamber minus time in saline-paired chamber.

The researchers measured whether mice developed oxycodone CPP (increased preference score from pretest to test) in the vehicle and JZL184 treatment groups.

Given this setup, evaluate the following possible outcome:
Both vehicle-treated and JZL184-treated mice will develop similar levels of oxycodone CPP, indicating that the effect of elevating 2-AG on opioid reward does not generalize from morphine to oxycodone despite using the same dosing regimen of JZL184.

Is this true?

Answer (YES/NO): NO